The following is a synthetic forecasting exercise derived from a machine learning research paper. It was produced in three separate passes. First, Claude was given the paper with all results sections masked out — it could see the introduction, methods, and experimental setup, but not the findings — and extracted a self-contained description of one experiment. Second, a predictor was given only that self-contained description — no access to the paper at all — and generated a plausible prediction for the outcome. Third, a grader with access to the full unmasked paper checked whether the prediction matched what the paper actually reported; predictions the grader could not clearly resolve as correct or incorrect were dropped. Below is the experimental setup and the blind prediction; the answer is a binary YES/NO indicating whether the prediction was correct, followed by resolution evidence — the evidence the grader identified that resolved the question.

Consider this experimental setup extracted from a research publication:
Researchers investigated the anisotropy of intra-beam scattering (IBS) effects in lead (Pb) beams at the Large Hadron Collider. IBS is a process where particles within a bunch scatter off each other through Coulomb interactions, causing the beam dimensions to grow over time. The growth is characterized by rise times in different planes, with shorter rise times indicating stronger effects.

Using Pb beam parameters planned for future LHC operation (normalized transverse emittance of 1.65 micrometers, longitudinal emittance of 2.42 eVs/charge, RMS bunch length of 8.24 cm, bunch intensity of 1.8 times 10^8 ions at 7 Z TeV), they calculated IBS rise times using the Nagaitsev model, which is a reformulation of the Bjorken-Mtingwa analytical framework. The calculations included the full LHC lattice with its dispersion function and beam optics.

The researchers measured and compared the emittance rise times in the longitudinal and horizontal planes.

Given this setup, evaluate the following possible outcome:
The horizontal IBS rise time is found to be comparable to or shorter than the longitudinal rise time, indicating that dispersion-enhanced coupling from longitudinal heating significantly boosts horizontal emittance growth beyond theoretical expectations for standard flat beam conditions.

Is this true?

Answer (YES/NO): NO